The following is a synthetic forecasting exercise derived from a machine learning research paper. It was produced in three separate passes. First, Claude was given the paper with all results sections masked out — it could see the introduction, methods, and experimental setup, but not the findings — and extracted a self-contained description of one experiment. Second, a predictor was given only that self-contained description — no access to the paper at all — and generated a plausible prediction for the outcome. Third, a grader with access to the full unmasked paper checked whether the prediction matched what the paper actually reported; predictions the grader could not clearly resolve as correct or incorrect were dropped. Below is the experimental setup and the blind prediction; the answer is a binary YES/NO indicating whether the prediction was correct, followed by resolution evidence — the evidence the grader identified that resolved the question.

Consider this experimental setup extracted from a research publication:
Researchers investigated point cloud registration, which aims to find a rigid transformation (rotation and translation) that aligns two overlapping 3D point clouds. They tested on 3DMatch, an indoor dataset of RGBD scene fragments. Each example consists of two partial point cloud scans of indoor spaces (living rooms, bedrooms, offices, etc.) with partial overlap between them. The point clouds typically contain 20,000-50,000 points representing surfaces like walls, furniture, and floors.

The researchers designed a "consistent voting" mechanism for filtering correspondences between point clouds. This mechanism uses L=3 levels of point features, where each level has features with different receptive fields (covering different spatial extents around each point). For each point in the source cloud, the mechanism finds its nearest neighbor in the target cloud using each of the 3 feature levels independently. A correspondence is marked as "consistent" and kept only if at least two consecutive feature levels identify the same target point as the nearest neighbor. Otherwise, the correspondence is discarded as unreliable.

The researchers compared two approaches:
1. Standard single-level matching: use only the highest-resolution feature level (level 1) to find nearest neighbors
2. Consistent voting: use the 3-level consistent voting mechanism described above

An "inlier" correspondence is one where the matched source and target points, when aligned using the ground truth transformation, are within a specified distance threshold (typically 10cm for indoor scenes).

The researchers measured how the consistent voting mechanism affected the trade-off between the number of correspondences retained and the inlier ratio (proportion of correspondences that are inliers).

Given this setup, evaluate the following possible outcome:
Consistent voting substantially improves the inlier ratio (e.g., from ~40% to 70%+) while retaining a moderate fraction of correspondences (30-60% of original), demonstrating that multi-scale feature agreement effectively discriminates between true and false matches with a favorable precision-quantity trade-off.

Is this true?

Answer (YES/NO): NO